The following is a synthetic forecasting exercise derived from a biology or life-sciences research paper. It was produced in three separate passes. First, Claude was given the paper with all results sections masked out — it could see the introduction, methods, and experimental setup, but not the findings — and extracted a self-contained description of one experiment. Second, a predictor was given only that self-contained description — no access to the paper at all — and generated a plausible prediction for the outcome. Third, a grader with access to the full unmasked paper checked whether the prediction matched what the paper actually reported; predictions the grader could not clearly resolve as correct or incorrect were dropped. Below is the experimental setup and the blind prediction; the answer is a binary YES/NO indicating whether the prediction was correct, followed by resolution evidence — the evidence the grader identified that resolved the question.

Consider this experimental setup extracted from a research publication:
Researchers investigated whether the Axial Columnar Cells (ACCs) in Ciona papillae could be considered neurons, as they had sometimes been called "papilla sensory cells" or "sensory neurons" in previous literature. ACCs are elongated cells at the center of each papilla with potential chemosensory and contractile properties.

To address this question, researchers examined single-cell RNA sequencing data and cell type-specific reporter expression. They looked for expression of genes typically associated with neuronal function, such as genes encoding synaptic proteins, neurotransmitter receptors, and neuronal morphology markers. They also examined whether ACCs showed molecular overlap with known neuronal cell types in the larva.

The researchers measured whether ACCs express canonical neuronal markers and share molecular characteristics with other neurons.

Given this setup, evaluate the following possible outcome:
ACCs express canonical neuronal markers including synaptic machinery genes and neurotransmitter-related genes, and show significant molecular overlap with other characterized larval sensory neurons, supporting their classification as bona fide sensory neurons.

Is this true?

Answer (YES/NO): NO